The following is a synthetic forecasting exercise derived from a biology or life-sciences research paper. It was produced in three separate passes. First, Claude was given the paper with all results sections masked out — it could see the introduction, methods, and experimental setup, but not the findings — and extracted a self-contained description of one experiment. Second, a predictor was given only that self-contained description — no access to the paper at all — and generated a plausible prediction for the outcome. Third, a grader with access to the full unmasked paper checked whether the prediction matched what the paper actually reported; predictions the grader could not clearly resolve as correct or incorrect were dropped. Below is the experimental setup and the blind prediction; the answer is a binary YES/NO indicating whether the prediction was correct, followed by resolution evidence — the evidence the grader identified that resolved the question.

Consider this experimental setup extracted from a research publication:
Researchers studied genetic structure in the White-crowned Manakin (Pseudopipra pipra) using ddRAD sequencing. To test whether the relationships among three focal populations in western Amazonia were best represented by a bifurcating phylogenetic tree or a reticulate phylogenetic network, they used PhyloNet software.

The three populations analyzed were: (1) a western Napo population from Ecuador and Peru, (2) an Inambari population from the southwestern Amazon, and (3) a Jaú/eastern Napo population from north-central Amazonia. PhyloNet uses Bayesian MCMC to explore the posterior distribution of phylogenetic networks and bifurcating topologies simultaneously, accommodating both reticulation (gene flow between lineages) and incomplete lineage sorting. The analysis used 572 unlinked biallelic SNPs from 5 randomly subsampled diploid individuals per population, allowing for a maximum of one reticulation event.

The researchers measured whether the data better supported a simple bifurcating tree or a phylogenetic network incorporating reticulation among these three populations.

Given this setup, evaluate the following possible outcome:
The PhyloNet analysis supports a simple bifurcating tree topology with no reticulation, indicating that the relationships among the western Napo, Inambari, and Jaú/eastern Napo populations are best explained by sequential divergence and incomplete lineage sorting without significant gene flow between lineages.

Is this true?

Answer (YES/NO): NO